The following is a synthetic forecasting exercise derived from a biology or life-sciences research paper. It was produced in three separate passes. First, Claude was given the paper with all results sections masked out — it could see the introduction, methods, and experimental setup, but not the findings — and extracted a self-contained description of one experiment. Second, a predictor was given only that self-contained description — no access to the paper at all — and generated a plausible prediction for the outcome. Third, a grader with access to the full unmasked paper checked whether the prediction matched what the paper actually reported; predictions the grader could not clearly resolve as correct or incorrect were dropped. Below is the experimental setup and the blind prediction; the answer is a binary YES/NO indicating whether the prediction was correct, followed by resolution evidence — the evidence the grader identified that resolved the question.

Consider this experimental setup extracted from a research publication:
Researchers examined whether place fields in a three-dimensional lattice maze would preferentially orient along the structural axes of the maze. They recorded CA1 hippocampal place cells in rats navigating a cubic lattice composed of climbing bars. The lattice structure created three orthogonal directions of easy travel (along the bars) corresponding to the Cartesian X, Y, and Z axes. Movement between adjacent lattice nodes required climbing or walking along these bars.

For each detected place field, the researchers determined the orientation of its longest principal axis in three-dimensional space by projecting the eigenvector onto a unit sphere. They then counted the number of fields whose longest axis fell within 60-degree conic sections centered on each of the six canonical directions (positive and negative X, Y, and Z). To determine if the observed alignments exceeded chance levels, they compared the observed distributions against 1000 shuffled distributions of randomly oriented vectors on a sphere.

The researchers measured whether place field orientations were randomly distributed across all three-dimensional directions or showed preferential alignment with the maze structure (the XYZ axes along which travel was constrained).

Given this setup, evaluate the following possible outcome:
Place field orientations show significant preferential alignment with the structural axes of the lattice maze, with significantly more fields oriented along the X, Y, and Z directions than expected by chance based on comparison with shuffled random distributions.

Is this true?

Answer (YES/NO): YES